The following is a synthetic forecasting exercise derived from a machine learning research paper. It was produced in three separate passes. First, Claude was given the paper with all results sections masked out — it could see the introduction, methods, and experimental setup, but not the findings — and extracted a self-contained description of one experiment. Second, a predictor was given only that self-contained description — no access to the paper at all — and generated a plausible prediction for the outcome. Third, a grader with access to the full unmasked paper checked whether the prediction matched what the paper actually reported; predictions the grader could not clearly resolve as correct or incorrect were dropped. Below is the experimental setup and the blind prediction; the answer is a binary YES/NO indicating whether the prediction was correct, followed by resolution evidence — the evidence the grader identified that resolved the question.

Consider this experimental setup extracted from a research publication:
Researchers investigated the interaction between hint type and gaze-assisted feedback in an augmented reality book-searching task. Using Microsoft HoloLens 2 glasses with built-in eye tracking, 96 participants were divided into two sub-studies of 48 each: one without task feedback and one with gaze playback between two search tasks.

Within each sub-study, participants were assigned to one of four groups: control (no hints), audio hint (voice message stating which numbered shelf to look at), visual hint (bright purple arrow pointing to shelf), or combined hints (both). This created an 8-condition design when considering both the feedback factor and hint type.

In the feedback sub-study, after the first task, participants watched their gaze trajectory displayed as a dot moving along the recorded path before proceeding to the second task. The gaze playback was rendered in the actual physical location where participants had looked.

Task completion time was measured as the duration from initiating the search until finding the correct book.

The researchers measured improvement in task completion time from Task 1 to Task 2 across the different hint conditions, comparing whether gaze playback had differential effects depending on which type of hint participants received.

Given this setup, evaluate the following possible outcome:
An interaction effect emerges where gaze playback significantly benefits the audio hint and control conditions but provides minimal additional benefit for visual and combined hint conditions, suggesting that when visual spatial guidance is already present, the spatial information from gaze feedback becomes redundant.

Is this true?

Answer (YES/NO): NO